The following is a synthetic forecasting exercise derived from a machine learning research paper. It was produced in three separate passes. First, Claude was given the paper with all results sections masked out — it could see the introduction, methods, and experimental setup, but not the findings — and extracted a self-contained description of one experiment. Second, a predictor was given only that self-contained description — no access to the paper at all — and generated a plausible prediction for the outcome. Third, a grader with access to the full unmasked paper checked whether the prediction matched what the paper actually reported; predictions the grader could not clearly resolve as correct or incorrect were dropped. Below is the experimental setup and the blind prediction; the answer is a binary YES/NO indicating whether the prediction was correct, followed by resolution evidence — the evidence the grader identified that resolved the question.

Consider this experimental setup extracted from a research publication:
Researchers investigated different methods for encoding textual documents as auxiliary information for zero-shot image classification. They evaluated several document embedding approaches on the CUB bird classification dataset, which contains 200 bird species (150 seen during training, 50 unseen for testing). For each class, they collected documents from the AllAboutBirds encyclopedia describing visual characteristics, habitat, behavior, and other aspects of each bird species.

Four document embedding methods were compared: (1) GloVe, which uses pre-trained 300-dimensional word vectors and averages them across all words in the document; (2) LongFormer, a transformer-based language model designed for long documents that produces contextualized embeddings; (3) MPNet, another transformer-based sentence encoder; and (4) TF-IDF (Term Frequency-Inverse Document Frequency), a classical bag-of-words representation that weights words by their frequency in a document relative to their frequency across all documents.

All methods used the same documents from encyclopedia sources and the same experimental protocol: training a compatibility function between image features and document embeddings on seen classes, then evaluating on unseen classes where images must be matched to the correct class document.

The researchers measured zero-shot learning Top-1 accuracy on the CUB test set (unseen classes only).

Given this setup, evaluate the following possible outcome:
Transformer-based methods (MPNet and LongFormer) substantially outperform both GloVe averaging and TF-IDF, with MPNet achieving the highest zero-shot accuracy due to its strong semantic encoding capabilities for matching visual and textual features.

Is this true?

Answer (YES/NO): NO